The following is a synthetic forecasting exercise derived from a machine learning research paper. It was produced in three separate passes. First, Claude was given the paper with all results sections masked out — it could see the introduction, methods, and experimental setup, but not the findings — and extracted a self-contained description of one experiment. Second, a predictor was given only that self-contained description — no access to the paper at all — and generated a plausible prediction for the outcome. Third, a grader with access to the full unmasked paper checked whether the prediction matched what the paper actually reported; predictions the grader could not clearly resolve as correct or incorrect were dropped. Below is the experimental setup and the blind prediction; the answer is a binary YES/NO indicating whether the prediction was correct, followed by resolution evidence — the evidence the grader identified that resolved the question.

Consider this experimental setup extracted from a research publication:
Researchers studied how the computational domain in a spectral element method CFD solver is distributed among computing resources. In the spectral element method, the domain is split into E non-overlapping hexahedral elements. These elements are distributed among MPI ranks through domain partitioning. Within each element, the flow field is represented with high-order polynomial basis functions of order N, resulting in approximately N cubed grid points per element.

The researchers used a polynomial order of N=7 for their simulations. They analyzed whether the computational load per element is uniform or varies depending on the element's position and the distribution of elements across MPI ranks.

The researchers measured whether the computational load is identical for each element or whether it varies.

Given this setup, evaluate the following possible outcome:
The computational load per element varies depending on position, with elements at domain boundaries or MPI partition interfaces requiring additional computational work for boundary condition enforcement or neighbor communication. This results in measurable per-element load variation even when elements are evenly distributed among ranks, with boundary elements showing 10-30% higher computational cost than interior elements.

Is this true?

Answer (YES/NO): NO